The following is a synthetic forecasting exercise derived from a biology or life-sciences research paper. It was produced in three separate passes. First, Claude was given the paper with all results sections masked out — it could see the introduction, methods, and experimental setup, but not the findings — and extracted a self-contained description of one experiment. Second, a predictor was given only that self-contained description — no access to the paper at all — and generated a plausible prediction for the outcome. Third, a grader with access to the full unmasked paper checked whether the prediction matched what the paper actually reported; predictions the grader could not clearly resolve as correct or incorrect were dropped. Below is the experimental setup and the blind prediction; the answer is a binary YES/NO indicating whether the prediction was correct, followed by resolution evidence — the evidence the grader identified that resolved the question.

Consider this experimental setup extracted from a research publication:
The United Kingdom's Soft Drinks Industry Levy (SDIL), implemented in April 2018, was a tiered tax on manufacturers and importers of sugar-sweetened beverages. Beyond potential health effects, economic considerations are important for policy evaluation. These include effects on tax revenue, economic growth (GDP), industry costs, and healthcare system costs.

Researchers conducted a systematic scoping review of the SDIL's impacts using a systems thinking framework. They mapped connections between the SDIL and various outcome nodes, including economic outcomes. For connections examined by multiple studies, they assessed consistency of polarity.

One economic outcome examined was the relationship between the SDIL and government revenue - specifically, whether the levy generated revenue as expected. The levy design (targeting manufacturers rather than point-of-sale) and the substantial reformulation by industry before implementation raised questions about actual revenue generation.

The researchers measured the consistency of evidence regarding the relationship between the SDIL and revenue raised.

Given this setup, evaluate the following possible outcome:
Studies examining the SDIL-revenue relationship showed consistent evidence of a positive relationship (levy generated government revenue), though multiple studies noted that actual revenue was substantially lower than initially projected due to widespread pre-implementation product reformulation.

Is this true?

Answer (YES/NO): NO